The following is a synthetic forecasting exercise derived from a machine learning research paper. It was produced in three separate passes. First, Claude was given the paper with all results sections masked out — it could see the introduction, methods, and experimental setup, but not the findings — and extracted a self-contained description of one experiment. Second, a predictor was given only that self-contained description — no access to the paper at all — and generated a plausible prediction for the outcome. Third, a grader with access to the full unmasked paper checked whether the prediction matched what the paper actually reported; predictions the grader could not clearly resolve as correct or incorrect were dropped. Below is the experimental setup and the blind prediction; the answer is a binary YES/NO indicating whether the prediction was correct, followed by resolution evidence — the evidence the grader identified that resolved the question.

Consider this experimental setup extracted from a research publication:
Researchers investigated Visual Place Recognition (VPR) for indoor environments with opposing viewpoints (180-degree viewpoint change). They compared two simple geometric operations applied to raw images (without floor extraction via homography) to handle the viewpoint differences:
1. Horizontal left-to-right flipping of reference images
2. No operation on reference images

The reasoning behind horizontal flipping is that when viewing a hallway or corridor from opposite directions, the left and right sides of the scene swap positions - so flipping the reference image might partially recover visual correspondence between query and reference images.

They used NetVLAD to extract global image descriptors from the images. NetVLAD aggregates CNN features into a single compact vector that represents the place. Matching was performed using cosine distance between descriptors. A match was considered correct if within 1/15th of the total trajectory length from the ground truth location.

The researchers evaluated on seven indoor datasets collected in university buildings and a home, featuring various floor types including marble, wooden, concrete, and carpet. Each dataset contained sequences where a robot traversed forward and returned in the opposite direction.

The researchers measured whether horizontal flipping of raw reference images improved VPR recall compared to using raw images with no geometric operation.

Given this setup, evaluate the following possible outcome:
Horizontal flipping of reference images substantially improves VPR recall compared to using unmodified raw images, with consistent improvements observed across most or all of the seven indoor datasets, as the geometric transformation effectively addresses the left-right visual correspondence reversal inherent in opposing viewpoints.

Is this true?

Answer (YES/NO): NO